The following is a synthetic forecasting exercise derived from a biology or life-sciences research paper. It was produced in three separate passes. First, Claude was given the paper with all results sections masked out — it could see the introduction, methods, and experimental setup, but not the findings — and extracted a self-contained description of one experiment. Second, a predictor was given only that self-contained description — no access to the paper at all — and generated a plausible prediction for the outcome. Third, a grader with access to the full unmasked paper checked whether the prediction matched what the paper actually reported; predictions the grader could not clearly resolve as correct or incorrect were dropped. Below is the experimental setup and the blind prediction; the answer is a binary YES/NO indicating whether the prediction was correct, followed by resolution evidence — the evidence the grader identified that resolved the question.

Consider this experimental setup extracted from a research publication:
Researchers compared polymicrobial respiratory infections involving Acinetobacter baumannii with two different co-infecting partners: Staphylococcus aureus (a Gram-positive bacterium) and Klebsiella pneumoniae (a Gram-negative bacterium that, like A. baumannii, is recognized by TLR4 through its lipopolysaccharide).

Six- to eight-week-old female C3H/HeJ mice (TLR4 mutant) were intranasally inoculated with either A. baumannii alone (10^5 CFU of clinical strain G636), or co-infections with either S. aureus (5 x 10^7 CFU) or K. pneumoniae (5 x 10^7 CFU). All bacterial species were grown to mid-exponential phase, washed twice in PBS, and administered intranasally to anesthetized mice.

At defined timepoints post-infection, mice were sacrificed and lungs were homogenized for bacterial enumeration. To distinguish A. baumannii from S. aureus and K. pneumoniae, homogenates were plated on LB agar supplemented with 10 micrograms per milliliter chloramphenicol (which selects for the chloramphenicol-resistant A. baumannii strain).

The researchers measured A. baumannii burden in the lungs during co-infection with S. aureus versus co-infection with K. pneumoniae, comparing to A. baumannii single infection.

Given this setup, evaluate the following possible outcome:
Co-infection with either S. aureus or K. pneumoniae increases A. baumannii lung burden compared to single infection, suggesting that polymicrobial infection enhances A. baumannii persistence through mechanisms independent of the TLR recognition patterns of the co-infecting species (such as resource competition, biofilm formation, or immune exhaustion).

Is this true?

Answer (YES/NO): NO